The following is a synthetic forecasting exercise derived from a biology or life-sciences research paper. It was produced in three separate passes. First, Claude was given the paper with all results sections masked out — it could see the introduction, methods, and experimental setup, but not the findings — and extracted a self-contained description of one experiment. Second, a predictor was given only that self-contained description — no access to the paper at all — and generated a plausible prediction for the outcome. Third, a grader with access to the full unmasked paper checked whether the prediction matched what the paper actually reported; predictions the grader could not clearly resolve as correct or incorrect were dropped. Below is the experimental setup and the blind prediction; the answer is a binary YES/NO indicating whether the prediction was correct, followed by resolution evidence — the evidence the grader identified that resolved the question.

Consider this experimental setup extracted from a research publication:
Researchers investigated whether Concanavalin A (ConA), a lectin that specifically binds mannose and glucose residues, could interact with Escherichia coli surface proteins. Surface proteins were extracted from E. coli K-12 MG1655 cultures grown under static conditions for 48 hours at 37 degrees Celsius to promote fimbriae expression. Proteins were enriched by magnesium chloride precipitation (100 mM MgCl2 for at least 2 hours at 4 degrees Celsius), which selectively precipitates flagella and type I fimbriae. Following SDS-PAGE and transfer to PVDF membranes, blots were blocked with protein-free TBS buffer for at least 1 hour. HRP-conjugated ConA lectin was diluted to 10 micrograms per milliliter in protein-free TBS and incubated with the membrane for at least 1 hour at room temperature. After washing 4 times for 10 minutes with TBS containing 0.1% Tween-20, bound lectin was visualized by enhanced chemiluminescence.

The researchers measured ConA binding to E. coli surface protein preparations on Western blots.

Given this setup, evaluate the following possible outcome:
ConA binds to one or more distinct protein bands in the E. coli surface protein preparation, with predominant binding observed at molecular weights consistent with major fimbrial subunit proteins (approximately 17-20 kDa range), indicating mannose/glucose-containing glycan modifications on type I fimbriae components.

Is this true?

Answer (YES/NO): NO